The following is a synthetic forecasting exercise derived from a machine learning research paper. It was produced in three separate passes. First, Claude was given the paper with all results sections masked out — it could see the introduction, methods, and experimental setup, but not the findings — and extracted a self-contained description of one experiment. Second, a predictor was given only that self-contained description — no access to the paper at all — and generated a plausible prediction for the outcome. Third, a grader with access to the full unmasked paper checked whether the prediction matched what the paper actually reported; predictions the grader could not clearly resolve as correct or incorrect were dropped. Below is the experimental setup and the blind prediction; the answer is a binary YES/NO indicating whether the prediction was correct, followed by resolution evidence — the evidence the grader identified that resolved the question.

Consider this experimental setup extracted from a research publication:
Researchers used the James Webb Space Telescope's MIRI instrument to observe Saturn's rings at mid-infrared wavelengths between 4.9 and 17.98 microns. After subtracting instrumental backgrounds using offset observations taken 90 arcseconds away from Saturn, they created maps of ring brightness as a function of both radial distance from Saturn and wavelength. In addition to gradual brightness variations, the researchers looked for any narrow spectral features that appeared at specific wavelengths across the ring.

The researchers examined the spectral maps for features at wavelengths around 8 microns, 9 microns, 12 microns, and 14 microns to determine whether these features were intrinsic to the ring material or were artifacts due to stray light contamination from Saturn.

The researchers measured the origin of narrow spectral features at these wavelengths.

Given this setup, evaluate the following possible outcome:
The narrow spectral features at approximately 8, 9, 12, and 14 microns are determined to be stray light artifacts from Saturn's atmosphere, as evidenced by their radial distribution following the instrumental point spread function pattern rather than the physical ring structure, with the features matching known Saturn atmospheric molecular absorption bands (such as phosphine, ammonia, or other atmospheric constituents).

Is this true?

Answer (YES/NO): NO